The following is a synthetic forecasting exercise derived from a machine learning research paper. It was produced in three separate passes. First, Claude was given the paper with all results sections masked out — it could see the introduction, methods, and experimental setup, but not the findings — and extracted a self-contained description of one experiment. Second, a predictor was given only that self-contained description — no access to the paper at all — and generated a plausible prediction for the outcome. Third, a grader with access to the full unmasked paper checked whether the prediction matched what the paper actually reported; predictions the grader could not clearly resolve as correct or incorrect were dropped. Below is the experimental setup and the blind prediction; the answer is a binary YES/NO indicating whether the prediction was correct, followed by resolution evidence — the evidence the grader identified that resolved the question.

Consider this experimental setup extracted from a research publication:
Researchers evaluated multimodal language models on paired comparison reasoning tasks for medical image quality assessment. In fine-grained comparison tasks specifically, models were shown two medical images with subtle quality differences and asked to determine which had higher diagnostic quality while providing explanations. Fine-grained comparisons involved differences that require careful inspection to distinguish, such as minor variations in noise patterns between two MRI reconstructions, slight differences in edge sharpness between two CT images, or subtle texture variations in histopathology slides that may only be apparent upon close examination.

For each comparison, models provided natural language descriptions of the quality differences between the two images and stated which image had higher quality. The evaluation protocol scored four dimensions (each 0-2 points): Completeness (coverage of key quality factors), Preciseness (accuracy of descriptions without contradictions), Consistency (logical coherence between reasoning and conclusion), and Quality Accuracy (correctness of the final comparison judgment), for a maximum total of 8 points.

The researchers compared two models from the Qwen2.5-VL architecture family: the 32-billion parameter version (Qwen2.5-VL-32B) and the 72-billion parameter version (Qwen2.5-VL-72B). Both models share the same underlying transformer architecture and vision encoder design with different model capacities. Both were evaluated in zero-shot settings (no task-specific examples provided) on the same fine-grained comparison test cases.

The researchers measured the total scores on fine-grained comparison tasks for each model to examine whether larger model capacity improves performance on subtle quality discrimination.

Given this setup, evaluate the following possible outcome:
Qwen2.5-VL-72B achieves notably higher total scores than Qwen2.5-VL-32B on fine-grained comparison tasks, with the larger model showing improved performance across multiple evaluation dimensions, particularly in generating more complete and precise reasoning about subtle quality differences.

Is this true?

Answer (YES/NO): NO